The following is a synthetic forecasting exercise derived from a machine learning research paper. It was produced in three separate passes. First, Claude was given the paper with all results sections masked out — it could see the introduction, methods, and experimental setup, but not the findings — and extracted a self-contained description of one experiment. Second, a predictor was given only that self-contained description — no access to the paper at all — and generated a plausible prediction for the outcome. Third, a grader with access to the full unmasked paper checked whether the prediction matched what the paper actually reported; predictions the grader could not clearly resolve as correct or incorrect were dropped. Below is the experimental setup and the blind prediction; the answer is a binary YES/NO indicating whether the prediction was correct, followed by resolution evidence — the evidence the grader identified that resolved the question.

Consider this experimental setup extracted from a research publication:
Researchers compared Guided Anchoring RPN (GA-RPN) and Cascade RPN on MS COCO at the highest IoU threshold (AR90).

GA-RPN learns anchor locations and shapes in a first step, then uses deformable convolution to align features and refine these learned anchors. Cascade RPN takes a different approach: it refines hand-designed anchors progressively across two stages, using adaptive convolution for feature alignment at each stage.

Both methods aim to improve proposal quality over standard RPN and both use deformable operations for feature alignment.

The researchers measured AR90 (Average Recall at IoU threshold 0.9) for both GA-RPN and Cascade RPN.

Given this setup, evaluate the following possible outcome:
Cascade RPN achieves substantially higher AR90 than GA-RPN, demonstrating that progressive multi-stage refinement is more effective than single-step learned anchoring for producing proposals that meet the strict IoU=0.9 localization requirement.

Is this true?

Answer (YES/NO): YES